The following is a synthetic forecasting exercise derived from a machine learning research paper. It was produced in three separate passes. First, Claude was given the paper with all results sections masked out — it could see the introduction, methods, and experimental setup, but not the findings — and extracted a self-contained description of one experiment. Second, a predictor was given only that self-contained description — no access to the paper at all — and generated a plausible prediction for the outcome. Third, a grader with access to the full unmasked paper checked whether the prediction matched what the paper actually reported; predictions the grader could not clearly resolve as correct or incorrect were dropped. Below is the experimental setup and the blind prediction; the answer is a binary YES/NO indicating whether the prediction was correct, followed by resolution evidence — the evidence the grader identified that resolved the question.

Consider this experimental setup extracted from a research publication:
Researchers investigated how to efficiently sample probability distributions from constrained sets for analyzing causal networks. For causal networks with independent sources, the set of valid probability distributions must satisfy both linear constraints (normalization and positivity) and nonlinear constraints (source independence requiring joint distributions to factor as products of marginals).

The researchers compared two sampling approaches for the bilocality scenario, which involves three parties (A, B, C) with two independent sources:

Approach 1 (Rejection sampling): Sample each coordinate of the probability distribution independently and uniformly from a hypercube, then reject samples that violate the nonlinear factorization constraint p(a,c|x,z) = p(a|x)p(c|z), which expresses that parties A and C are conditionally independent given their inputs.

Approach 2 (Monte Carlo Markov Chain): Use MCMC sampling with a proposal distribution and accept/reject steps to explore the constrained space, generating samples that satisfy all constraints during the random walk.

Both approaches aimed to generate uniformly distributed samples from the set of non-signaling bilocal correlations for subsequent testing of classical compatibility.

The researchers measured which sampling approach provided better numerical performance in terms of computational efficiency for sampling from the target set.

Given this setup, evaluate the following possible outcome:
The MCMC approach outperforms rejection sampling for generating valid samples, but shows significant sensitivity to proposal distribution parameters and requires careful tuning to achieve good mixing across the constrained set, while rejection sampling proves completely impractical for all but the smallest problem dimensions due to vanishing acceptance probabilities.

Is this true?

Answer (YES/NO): NO